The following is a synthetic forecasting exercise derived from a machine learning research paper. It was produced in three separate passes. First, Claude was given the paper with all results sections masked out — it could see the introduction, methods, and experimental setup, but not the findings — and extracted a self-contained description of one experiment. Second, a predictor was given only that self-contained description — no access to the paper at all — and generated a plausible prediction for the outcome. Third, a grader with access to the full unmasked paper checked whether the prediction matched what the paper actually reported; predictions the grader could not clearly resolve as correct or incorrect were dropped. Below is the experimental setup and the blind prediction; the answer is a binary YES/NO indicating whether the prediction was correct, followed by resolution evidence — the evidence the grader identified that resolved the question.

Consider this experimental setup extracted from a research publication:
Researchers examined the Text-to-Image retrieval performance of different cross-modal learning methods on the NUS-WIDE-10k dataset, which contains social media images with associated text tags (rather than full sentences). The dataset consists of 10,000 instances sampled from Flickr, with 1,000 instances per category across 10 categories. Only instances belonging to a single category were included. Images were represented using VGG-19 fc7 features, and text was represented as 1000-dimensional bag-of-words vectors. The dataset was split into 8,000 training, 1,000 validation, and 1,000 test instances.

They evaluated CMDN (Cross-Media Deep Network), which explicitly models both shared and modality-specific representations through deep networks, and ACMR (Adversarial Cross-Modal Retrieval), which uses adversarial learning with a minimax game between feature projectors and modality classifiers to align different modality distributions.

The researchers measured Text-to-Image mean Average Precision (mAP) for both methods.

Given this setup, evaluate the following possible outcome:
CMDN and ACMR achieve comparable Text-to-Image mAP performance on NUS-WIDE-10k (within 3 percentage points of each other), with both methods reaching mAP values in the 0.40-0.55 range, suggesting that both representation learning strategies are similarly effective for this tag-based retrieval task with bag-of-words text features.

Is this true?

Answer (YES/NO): YES